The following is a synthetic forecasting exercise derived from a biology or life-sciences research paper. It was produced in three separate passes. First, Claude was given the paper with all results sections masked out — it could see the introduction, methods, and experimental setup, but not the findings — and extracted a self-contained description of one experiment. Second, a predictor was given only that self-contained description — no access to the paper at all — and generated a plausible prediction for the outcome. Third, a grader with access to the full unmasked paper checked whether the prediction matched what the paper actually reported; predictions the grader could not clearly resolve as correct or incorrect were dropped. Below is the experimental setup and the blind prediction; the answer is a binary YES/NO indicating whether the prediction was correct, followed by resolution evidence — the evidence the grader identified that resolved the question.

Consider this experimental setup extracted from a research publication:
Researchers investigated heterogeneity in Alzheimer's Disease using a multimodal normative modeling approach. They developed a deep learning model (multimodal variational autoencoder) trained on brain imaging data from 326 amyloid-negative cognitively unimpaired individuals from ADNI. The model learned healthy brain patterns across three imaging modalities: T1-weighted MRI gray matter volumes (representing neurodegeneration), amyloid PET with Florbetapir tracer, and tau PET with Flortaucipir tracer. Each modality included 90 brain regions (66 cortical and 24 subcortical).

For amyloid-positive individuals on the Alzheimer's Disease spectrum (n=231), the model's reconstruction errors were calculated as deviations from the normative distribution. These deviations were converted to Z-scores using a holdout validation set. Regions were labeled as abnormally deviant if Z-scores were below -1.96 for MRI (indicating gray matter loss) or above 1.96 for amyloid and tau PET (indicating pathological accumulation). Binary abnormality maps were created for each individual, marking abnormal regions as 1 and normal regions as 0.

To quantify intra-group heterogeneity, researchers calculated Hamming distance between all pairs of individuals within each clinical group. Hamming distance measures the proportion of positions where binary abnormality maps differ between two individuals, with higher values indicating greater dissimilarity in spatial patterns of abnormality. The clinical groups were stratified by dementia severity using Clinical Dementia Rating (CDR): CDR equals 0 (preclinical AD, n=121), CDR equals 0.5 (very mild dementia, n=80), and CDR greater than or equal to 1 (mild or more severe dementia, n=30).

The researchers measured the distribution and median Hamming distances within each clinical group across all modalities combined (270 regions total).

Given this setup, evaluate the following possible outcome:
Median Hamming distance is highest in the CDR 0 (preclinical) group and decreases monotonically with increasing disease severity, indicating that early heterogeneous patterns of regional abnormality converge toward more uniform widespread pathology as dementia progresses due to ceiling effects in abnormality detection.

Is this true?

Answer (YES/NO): NO